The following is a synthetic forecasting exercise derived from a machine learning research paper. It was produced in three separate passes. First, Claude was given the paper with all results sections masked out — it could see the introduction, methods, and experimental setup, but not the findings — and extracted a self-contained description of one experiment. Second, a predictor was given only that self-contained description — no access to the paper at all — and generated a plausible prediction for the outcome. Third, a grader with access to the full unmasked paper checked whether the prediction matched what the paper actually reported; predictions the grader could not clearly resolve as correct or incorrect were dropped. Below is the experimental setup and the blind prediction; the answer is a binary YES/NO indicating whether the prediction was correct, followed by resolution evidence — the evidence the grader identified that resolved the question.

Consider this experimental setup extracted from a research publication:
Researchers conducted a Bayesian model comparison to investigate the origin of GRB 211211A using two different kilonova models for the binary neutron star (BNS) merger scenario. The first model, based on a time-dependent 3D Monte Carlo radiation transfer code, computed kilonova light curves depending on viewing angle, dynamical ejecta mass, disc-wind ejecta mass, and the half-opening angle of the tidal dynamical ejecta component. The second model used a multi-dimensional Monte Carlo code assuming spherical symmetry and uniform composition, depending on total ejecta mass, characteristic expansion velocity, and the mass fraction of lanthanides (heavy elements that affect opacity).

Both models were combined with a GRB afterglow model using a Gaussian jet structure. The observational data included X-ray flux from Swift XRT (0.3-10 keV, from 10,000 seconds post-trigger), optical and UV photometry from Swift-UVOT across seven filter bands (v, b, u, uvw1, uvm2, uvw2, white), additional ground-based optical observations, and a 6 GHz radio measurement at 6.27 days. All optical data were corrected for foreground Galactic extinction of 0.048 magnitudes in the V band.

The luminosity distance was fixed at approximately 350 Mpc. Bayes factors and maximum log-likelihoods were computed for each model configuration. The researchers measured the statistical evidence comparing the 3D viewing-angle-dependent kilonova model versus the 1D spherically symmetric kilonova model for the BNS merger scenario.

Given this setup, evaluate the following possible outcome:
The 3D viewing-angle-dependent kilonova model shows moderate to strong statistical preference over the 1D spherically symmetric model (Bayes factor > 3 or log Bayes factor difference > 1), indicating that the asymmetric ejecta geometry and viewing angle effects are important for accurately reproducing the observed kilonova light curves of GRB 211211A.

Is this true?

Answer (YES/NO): NO